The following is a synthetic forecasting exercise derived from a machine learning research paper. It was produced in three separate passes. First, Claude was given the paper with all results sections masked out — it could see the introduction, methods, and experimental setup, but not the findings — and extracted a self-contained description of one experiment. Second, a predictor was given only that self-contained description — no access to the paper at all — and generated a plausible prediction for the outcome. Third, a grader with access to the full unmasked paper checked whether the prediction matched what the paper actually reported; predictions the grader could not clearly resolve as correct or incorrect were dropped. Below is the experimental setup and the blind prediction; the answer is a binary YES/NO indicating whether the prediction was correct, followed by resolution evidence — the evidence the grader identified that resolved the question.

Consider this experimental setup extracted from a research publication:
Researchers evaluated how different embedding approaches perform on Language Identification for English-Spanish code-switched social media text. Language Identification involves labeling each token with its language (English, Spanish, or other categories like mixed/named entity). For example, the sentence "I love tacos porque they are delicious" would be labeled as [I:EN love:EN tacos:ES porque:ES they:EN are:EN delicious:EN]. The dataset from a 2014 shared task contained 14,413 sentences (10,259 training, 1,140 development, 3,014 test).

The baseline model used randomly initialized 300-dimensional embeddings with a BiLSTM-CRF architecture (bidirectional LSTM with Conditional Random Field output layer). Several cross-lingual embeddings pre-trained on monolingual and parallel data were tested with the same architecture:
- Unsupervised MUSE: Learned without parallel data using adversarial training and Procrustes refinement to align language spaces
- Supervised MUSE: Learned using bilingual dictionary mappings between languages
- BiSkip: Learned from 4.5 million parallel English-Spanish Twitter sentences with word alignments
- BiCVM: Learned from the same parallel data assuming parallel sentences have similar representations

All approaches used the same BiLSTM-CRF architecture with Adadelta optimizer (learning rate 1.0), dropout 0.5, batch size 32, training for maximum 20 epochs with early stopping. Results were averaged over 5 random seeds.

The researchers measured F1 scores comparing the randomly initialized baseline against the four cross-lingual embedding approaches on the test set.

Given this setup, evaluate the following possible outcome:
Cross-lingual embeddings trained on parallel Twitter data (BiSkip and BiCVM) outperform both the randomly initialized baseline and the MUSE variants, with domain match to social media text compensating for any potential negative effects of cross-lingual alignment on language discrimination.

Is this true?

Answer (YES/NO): NO